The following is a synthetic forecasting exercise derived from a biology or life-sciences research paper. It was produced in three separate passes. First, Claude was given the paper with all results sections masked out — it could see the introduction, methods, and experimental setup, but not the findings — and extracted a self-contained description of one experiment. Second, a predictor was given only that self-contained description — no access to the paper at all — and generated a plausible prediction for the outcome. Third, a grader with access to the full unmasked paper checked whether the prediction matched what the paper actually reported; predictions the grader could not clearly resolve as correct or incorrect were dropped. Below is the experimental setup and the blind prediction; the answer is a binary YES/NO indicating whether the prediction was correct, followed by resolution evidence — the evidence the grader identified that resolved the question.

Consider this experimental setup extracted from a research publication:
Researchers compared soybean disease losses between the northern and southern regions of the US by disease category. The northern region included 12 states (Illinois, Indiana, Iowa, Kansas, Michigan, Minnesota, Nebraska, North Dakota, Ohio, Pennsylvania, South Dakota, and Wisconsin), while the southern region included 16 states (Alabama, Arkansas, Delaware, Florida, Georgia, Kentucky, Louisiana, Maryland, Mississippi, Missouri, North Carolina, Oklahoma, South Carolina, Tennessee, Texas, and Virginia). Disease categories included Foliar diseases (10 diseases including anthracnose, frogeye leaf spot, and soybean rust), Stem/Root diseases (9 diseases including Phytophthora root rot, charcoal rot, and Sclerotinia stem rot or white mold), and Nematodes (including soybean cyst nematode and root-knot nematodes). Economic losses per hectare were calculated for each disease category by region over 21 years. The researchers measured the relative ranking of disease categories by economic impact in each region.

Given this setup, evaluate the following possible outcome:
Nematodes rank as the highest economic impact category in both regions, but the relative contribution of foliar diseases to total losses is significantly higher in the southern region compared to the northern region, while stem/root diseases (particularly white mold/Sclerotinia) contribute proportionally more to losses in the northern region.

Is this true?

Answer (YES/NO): NO